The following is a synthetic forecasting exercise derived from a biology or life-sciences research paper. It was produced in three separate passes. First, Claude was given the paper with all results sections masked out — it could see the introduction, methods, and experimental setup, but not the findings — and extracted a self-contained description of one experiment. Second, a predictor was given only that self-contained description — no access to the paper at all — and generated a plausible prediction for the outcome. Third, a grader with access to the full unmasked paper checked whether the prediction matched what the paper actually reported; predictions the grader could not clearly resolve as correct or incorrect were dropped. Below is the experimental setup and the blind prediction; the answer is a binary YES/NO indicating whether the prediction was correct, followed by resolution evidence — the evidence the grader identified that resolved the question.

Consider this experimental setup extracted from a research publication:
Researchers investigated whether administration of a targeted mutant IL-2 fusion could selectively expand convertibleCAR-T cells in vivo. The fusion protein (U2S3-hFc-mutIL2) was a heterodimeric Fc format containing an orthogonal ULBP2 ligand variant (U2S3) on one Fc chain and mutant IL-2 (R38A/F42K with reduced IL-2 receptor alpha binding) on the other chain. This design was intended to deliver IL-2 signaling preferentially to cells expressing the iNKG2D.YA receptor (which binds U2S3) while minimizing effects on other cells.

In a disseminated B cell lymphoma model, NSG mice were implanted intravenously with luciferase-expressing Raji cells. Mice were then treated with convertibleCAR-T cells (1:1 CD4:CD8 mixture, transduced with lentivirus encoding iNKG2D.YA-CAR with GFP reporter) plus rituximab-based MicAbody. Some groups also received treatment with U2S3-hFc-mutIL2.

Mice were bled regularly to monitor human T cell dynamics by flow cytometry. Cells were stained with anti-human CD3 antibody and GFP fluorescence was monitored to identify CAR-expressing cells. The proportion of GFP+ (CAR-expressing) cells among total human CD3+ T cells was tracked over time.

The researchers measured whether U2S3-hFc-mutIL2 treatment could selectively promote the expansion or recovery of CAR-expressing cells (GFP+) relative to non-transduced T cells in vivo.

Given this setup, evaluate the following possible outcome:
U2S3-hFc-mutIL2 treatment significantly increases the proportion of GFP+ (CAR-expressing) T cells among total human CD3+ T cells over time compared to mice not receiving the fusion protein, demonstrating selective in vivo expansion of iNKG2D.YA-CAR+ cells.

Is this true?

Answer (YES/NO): YES